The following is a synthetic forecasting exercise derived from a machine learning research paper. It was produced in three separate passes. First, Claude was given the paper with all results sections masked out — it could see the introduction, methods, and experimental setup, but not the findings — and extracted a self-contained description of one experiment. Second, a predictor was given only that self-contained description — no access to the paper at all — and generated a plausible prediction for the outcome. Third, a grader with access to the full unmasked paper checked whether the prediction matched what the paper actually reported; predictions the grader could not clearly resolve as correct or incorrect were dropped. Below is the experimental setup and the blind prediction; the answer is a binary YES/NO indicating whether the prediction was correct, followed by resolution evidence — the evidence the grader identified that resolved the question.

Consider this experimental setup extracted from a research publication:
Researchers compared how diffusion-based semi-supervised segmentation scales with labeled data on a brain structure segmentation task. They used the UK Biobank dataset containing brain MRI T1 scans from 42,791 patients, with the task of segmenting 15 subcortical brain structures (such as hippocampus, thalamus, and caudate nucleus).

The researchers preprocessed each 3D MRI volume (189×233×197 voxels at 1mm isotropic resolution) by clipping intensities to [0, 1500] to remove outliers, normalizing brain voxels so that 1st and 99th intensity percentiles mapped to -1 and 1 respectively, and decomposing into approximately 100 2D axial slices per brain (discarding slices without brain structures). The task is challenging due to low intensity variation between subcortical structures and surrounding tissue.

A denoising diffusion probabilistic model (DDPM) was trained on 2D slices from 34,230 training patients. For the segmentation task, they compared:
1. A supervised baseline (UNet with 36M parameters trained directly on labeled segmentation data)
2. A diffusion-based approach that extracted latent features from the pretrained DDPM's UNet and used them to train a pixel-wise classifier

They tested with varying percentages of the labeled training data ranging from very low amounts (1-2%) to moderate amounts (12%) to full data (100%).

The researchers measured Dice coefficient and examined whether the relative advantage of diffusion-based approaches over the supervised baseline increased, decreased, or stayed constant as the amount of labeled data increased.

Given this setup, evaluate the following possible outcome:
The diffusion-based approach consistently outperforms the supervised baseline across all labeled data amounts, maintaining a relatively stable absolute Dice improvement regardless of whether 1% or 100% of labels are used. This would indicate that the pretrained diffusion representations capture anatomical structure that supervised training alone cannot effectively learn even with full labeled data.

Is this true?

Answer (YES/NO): NO